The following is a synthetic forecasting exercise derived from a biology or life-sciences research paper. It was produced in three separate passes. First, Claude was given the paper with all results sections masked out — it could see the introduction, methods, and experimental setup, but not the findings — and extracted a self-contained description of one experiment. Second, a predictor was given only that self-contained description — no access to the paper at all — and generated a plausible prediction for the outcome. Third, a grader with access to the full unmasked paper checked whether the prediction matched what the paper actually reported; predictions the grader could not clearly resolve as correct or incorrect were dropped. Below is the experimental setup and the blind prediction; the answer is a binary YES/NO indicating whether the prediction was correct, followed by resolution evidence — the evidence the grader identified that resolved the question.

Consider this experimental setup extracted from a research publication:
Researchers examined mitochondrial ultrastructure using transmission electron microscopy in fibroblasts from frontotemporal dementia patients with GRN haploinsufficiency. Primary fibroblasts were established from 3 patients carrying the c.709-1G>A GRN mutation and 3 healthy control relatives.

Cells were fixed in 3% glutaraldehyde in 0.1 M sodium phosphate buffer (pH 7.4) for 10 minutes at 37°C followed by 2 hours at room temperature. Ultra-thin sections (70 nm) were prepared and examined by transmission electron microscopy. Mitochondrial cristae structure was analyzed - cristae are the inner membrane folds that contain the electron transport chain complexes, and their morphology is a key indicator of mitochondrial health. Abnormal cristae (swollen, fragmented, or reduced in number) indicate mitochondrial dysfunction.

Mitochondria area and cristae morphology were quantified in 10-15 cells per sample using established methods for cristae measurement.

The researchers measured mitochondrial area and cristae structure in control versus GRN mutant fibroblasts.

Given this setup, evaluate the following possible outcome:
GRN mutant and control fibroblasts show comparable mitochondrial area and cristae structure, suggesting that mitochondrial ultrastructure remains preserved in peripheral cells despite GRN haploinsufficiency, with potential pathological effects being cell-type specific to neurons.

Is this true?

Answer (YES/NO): NO